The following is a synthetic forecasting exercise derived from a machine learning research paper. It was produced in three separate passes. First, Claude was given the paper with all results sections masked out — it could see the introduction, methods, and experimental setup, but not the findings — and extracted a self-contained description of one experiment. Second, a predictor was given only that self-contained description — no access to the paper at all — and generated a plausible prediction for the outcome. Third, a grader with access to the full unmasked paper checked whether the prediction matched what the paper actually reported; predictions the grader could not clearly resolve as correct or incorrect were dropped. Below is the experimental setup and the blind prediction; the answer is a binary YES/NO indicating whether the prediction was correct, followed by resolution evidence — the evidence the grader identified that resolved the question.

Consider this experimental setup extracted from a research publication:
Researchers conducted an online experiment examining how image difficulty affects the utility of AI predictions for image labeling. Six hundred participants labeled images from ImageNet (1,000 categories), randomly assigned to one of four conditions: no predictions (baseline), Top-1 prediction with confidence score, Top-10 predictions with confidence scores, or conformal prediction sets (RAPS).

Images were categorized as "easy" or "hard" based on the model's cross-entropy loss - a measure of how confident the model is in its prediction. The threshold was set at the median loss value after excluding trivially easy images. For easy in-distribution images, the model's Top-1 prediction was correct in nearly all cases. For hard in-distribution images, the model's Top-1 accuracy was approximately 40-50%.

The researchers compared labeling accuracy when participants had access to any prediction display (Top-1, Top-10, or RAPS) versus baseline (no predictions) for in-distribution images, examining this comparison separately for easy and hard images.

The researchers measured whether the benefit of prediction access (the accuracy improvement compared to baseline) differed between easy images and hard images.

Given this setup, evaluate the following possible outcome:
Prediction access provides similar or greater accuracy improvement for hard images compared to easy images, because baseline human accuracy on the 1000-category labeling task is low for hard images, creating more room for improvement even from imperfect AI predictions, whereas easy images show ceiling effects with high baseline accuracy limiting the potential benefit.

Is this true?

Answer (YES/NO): YES